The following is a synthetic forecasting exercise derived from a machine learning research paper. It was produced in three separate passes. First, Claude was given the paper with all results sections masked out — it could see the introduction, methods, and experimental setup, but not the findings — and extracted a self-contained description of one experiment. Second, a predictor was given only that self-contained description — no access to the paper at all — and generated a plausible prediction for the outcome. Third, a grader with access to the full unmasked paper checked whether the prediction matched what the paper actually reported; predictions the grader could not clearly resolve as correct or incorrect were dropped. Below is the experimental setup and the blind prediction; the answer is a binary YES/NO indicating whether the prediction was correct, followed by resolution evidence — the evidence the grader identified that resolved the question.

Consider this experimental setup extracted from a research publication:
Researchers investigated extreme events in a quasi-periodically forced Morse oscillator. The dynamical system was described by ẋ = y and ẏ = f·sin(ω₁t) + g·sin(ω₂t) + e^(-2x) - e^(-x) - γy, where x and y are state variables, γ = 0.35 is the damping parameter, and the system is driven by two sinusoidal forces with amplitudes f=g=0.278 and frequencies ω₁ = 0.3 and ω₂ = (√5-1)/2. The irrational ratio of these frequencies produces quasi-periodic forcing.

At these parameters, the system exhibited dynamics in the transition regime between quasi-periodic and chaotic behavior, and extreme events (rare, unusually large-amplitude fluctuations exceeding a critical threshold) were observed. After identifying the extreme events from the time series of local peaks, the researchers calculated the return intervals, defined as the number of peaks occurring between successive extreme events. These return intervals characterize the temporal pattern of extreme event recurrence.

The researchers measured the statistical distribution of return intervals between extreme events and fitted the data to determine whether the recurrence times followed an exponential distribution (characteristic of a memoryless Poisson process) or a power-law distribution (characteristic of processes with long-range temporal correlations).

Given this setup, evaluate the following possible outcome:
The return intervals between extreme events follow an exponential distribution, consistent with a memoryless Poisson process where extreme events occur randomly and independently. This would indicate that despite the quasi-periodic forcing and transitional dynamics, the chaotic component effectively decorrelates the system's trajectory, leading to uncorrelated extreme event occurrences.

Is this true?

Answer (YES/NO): NO